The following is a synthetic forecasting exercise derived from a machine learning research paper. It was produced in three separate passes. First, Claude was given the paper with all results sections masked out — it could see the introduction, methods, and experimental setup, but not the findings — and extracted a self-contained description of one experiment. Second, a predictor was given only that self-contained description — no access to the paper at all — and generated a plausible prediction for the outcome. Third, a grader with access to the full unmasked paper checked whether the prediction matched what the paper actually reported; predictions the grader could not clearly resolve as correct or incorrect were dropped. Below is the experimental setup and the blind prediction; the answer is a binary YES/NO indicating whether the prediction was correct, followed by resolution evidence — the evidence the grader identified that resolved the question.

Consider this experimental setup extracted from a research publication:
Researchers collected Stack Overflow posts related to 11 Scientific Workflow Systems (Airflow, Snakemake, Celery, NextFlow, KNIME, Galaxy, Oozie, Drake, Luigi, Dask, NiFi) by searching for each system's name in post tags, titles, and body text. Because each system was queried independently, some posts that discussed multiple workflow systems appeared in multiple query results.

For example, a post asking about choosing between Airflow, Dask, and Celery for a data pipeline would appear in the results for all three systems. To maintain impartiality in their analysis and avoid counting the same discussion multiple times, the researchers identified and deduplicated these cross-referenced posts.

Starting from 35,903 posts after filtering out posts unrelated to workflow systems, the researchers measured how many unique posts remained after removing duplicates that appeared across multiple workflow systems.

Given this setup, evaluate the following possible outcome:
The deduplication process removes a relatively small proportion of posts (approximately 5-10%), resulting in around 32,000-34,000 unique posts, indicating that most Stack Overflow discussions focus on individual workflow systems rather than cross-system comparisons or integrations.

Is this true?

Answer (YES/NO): NO